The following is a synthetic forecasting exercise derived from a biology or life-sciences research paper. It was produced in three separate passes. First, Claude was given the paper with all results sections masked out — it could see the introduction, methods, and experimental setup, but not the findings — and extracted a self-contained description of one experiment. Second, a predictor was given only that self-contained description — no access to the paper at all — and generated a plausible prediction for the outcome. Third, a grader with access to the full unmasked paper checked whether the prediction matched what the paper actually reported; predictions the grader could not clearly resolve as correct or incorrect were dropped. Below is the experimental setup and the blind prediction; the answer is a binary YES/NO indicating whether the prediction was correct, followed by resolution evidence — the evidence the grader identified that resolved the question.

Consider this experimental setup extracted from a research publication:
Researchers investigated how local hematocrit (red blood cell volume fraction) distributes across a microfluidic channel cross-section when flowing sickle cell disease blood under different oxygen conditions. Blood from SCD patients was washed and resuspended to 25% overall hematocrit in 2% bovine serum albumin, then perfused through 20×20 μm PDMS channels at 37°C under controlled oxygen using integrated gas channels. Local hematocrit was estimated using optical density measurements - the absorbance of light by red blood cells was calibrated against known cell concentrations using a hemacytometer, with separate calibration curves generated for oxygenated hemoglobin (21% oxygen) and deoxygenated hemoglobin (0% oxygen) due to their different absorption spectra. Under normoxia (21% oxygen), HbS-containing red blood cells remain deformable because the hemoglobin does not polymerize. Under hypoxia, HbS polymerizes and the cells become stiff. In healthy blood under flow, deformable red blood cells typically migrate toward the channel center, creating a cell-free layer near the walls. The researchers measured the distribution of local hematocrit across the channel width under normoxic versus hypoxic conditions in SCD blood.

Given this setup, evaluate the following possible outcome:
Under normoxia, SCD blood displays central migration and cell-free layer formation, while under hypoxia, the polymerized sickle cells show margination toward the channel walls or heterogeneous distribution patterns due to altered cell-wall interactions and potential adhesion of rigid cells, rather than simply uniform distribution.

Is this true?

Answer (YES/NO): YES